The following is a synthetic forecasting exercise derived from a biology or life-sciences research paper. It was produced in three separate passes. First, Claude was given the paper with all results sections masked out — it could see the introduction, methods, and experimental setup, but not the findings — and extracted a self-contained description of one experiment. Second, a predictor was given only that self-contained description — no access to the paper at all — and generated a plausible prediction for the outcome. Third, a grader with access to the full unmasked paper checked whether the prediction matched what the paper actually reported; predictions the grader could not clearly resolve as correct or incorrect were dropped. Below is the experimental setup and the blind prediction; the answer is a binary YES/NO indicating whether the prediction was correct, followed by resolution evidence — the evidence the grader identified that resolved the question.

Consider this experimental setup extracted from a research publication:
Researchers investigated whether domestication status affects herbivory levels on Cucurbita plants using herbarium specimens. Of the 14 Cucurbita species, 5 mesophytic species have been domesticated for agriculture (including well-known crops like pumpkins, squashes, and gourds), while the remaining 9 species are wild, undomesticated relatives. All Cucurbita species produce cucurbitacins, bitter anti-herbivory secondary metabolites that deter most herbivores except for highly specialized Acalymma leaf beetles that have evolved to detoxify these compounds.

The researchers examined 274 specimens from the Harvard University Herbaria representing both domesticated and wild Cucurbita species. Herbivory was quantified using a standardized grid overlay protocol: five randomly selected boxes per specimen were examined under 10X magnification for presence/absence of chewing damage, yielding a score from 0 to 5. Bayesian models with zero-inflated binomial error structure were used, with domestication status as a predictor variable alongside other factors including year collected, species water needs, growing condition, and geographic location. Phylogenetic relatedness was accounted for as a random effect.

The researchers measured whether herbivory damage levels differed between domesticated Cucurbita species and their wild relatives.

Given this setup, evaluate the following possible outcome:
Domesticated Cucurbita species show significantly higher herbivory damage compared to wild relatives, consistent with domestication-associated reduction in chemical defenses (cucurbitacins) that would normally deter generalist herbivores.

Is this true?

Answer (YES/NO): NO